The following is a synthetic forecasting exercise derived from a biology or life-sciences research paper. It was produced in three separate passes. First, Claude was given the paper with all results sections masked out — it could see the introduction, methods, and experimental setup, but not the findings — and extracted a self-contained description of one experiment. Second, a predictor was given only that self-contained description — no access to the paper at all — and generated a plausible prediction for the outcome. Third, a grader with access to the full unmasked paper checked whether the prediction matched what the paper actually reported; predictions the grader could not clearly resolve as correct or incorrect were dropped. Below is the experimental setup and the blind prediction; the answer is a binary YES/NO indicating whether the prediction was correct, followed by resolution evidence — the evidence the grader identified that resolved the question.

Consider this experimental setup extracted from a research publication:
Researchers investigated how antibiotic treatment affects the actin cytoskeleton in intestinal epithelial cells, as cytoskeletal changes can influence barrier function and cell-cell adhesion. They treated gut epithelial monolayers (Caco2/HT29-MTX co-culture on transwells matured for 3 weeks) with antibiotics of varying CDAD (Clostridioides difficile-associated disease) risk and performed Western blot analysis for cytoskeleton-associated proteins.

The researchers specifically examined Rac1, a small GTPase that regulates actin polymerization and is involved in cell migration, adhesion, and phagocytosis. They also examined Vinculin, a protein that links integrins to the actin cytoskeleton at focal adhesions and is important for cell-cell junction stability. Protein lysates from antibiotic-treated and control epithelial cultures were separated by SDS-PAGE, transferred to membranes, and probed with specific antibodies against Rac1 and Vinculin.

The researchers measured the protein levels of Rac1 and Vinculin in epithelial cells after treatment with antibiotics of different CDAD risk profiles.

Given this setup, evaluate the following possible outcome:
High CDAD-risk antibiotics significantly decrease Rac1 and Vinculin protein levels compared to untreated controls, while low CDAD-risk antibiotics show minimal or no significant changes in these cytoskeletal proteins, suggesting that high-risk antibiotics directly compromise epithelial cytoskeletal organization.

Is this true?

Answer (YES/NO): NO